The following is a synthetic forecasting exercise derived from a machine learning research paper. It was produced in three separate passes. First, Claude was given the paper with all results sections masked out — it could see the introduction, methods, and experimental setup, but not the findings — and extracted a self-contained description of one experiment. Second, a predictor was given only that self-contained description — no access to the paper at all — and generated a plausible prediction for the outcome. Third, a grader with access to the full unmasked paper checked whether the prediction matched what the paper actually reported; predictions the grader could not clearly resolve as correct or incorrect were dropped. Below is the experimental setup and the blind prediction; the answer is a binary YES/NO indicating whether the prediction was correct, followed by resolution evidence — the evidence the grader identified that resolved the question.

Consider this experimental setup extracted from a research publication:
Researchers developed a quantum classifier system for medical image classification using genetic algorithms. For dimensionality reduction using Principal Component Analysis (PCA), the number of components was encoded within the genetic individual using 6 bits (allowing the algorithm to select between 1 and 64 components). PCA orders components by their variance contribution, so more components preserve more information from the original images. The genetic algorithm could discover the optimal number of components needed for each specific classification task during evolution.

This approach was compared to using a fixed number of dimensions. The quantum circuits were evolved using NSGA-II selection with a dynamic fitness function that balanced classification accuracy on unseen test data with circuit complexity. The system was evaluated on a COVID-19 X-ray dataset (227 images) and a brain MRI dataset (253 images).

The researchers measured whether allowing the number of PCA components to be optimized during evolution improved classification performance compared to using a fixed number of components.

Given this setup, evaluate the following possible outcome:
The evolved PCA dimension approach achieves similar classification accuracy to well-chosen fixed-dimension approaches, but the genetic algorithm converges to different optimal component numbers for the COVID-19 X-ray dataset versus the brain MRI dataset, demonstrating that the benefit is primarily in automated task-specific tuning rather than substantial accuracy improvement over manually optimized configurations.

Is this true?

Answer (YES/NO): NO